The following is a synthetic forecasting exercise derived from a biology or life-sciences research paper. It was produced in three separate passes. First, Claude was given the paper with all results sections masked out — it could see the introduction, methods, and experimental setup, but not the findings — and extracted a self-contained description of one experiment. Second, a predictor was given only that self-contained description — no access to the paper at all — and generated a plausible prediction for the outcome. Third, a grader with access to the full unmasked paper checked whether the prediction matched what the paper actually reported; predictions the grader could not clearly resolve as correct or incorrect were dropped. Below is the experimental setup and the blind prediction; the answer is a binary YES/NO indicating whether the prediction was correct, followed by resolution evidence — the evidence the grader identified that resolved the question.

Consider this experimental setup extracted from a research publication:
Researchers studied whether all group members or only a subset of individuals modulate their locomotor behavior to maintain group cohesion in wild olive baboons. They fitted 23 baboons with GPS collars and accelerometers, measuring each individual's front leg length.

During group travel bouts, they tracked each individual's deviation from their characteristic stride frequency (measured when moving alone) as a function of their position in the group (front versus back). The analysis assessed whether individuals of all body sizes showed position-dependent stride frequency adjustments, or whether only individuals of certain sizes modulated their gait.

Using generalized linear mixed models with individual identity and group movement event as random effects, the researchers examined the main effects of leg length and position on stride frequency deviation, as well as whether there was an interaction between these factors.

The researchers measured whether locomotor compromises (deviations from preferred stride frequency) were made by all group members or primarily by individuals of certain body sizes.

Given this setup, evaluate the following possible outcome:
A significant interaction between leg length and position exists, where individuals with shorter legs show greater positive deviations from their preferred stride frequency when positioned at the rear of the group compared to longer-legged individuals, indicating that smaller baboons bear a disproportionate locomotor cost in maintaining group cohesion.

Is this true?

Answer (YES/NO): NO